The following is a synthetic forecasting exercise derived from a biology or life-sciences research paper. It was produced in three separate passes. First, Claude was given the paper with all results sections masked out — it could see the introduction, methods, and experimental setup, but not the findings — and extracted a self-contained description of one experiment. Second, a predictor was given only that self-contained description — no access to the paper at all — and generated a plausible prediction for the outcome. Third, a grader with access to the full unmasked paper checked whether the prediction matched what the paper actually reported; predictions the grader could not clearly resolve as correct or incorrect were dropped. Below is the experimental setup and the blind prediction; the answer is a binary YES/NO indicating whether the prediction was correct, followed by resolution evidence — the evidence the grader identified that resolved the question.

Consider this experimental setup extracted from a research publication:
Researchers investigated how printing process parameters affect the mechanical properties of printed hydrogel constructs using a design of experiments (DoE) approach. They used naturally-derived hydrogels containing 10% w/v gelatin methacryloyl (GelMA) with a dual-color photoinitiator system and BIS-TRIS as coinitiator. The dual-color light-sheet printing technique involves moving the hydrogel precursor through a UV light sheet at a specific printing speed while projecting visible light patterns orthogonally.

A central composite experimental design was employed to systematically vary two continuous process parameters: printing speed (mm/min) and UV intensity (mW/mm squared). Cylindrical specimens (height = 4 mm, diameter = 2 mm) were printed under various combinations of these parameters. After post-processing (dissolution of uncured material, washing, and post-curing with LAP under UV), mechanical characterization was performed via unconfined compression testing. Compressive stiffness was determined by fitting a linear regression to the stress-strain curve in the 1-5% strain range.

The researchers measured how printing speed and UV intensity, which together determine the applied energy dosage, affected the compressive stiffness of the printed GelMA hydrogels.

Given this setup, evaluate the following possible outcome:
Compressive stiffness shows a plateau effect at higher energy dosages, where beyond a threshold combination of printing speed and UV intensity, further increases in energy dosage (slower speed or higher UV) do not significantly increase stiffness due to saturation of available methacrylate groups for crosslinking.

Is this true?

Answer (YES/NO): NO